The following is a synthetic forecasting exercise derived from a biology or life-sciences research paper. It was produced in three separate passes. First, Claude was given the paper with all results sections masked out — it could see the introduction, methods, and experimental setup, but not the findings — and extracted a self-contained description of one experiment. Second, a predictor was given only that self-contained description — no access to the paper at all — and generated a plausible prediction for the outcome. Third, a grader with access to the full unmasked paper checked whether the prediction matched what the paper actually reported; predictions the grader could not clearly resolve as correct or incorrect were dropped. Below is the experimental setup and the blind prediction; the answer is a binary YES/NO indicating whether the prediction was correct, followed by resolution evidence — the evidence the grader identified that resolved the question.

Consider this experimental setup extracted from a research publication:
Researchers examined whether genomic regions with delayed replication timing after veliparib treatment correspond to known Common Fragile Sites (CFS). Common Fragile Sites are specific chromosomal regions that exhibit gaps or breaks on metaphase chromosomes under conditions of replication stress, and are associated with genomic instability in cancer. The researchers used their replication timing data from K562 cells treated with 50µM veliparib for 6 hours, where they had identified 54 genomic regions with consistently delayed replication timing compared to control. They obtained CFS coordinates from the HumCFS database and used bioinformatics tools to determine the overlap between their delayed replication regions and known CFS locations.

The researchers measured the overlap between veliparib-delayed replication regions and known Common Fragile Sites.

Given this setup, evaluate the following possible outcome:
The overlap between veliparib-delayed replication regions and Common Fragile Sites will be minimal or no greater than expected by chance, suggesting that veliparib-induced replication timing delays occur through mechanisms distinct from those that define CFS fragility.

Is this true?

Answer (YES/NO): NO